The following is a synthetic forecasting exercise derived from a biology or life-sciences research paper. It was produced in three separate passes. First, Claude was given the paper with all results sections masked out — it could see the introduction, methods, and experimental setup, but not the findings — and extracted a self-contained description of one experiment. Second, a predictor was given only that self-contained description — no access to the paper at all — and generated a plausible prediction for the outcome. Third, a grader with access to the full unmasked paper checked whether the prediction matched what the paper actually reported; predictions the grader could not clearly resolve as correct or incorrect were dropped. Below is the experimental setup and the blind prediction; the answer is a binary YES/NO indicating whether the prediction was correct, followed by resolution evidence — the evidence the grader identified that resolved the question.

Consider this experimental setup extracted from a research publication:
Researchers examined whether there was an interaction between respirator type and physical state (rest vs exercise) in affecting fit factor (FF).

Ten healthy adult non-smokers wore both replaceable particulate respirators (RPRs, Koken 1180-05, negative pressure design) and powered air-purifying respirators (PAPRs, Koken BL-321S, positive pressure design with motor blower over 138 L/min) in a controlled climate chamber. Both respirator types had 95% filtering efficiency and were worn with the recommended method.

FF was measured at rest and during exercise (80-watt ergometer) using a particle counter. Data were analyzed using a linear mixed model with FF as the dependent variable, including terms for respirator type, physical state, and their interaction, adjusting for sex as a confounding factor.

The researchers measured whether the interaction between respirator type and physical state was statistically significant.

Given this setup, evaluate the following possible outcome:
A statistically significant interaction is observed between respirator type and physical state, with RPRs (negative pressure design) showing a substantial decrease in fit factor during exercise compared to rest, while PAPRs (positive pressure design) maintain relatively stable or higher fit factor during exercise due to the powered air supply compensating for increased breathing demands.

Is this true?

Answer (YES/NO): NO